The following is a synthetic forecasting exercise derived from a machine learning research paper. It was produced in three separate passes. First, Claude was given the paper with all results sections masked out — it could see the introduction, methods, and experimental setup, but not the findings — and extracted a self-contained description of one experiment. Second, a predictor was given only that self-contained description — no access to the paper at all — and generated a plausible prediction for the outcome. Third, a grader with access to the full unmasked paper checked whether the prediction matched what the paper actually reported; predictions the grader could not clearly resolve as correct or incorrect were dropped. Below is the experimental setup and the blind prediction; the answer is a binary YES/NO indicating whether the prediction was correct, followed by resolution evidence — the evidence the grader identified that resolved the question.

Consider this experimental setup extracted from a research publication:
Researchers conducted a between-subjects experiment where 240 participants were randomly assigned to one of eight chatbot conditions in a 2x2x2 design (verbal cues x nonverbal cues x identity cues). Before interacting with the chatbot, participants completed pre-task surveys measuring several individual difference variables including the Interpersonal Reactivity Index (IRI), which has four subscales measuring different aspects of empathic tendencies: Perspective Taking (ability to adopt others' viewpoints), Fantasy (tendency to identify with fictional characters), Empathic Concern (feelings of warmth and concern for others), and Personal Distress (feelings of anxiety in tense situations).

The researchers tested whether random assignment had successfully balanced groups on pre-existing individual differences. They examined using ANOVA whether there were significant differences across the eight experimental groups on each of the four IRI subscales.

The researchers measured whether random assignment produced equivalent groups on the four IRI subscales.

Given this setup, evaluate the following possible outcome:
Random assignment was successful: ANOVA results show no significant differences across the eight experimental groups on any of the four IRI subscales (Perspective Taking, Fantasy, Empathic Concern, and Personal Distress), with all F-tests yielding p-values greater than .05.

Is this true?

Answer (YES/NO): NO